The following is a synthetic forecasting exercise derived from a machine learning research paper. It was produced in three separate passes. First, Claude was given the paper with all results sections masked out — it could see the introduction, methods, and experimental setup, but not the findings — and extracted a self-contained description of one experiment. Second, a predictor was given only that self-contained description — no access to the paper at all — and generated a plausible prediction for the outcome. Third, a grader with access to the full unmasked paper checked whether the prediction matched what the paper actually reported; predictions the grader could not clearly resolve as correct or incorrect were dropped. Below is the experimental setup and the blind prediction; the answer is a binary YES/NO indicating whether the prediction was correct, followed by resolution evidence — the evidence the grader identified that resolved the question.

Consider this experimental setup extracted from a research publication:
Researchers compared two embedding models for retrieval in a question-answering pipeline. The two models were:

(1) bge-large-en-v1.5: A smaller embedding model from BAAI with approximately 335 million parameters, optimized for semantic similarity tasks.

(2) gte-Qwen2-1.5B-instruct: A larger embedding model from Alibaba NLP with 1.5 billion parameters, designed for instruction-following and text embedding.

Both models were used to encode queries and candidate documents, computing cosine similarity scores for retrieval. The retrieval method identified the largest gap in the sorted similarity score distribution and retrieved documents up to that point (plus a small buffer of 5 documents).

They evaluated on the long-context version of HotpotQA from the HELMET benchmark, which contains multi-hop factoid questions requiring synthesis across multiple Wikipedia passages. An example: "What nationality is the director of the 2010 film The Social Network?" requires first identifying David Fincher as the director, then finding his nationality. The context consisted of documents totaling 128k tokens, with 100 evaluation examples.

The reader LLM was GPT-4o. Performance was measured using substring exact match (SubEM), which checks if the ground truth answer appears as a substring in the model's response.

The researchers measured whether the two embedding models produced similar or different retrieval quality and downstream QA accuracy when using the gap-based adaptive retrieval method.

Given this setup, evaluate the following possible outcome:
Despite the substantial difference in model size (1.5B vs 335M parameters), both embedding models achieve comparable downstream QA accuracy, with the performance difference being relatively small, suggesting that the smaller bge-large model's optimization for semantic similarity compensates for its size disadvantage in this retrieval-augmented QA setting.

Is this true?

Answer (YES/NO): NO